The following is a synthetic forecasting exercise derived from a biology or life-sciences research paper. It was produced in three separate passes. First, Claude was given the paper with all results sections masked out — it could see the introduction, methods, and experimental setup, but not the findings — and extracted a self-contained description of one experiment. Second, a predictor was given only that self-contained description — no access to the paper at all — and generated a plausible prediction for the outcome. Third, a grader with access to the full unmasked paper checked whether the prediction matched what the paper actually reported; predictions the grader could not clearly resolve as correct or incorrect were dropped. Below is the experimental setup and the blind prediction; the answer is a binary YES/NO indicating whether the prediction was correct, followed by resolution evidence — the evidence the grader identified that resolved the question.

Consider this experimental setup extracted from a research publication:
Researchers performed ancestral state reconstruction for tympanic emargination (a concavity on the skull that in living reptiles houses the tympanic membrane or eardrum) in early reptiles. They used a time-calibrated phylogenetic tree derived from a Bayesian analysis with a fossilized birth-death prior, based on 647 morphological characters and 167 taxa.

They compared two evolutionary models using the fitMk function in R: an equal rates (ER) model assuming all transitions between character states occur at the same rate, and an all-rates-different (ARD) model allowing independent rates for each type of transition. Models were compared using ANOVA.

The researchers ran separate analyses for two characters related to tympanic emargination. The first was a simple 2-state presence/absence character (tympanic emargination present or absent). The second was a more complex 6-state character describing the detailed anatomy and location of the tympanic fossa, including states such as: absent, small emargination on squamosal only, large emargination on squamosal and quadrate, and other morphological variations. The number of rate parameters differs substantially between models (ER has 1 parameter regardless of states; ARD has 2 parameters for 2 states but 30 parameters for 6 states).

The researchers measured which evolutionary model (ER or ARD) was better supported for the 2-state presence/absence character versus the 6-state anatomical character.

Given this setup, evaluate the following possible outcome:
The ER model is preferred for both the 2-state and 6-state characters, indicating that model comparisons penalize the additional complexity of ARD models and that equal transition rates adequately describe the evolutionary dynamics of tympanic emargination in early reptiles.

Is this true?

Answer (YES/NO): YES